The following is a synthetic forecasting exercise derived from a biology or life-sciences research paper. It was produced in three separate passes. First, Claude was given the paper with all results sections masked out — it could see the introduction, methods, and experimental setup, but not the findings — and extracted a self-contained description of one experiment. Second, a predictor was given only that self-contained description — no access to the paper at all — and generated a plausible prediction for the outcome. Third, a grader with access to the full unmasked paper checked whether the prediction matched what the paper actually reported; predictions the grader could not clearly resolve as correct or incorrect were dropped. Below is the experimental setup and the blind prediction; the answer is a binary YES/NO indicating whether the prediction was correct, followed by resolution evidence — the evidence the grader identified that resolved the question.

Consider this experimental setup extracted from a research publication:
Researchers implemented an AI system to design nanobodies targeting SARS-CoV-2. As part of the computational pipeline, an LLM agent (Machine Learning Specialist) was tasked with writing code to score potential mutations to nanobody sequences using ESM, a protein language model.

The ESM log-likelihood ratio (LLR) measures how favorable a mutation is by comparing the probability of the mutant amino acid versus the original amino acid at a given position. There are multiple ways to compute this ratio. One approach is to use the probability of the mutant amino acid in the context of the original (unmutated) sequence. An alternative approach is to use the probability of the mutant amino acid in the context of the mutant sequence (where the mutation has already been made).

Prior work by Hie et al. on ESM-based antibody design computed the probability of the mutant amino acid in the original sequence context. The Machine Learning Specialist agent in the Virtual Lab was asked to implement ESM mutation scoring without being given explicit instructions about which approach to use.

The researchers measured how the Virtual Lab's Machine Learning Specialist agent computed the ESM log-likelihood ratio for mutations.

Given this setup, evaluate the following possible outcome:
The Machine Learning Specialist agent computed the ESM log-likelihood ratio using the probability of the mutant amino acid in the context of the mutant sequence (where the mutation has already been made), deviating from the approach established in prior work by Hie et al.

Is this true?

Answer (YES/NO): YES